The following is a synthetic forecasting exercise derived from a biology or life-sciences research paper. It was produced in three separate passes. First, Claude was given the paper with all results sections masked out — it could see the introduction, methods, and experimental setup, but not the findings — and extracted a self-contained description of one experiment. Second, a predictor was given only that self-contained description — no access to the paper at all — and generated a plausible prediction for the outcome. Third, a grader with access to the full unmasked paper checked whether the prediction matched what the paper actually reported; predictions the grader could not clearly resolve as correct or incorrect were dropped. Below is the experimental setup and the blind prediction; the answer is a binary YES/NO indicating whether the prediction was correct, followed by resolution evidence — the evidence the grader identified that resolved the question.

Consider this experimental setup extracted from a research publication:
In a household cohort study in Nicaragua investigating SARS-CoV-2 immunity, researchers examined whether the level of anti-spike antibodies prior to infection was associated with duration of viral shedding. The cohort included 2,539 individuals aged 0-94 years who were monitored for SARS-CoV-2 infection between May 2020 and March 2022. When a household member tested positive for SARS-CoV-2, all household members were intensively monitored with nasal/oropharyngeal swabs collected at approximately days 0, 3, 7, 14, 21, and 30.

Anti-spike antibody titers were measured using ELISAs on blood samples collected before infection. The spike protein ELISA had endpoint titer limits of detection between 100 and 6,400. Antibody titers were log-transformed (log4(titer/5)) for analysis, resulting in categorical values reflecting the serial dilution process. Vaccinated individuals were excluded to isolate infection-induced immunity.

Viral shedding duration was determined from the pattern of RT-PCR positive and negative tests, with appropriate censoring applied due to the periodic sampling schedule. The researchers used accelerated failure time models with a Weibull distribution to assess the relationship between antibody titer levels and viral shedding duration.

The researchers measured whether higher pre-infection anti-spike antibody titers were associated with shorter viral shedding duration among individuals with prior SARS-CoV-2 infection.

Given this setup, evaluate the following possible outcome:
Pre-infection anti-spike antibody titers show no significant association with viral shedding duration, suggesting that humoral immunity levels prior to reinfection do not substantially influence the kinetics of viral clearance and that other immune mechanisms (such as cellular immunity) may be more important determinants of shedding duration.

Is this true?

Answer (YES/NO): NO